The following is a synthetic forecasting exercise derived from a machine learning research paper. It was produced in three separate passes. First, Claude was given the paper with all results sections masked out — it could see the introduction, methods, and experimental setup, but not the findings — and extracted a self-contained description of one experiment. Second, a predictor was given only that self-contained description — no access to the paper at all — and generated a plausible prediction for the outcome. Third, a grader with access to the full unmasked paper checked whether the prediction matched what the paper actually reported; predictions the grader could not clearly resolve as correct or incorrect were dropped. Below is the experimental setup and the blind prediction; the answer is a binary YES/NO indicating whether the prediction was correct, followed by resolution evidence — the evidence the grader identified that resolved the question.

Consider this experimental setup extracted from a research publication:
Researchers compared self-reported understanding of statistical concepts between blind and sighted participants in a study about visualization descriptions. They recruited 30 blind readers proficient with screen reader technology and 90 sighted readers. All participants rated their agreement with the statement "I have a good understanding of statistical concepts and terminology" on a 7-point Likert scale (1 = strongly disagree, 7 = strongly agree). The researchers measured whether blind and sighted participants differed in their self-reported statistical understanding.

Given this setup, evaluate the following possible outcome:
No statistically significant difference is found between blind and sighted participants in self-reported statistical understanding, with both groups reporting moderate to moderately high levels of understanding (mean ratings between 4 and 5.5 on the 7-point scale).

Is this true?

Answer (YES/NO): NO